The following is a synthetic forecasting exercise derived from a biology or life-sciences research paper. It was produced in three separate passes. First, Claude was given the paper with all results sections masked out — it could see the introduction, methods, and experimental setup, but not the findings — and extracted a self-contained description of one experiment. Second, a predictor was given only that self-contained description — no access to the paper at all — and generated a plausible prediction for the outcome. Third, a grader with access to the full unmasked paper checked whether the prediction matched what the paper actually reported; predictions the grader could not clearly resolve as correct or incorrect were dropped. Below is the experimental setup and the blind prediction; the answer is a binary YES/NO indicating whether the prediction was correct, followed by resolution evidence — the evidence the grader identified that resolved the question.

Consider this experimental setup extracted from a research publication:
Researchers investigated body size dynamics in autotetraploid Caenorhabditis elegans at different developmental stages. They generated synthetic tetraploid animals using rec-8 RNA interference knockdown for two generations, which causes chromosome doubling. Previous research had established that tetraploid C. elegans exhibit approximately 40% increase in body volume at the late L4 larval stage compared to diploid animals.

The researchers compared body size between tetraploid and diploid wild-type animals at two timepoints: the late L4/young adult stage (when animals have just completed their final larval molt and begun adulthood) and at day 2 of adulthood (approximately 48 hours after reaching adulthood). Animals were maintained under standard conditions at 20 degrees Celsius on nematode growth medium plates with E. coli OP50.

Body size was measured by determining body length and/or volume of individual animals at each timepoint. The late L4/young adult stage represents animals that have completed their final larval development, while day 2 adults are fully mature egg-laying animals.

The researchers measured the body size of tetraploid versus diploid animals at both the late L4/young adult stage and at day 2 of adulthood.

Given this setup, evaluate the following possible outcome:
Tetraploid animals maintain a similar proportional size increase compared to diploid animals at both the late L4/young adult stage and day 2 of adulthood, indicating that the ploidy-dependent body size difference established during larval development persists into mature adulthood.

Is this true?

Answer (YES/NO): NO